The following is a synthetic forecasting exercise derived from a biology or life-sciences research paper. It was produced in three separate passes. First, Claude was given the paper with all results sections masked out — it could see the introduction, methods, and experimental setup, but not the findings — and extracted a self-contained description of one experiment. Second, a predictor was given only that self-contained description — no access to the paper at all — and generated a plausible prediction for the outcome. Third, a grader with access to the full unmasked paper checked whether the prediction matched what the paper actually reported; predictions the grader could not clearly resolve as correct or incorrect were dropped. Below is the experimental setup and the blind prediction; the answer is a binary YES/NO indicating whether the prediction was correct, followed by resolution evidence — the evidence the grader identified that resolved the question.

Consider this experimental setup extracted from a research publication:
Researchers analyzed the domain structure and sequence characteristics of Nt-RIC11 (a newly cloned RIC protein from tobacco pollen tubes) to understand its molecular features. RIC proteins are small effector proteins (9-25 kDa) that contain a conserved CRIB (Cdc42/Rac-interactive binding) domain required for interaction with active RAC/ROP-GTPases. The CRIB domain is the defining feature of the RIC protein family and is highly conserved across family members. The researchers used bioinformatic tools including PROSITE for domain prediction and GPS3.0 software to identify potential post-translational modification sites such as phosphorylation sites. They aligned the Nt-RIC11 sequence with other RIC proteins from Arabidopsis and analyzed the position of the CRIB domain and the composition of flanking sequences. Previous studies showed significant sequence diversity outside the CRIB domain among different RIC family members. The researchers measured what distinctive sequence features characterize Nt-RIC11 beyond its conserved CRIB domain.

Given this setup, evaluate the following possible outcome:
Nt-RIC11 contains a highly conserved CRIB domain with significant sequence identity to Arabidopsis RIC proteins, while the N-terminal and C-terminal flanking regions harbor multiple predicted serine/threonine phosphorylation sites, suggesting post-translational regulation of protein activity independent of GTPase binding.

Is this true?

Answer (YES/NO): NO